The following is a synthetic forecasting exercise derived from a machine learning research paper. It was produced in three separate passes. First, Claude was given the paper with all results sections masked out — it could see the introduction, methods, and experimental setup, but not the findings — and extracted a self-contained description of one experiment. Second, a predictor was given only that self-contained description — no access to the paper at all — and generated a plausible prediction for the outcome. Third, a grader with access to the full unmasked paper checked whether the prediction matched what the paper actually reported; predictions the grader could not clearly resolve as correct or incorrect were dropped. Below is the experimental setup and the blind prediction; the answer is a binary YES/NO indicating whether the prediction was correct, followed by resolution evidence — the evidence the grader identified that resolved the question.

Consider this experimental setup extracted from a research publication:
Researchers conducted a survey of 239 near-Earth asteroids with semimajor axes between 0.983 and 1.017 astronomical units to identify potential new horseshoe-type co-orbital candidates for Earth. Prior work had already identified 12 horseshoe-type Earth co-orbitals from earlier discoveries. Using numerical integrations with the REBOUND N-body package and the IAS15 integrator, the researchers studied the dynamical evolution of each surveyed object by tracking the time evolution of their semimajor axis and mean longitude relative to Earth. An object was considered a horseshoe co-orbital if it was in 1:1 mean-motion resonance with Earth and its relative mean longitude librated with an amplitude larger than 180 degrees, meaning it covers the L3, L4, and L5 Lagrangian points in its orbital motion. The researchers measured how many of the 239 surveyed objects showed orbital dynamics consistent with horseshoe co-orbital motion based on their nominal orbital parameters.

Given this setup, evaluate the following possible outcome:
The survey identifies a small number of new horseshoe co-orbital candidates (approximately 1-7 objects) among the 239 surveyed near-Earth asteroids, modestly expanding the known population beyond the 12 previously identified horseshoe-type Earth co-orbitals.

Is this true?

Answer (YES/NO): YES